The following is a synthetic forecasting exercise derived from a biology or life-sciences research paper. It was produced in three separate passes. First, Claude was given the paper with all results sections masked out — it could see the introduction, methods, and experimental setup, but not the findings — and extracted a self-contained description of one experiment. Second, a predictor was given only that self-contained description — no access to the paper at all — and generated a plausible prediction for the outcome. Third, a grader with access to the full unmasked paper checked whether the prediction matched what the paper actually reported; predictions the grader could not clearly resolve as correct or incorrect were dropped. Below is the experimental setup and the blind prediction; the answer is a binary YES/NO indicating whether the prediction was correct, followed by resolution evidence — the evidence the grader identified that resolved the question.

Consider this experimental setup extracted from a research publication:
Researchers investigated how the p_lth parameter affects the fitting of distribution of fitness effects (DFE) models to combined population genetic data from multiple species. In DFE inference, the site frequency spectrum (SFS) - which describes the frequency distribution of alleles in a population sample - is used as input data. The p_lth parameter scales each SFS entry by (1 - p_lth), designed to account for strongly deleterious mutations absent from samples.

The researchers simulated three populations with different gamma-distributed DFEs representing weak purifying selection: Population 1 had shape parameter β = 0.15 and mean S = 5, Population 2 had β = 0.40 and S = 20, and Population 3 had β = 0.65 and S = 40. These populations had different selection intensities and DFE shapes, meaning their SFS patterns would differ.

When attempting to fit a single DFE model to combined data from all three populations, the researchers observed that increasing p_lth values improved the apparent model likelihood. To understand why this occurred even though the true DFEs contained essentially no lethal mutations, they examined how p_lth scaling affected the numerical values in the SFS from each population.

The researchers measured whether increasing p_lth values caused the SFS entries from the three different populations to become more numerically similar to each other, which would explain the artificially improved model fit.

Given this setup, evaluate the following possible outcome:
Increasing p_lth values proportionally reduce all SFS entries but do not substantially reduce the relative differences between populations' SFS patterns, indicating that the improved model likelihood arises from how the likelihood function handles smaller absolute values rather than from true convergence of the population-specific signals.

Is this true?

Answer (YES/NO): NO